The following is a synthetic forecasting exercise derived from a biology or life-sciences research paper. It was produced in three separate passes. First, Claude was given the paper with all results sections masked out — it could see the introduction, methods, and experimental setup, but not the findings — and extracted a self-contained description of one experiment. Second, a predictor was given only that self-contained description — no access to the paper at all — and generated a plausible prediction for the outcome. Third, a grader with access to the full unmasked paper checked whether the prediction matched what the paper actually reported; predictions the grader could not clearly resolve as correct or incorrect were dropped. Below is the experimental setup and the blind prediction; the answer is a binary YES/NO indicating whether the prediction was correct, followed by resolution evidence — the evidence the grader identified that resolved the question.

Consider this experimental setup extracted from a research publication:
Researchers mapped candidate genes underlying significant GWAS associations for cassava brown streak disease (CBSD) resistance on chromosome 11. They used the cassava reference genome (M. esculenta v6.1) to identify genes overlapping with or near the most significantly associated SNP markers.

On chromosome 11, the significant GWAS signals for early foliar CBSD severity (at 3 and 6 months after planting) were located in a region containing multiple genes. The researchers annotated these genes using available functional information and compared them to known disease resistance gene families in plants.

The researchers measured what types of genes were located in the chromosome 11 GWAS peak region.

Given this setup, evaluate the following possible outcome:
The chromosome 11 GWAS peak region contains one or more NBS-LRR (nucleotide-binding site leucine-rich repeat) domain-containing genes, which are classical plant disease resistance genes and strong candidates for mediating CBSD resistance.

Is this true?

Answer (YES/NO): YES